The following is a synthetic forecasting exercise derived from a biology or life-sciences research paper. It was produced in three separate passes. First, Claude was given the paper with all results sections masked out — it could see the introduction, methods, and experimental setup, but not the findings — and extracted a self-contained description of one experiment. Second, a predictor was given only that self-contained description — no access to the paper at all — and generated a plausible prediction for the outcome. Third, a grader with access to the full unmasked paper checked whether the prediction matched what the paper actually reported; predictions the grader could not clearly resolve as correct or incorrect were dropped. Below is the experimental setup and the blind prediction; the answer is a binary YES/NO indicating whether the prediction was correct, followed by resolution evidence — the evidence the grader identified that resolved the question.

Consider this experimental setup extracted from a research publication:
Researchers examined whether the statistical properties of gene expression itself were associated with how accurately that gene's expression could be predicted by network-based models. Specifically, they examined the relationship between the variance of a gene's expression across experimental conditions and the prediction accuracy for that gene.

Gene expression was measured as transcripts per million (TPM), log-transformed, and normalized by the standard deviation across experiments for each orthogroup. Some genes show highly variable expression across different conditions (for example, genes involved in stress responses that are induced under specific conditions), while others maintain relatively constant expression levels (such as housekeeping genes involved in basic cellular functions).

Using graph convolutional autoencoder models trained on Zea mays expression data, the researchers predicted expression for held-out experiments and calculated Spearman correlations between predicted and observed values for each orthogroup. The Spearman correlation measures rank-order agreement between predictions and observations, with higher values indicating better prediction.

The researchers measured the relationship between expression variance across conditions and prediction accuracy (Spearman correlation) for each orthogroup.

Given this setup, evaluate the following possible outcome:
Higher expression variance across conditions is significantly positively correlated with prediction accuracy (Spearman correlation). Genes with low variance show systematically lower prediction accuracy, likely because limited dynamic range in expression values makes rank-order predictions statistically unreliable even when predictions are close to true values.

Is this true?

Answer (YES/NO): NO